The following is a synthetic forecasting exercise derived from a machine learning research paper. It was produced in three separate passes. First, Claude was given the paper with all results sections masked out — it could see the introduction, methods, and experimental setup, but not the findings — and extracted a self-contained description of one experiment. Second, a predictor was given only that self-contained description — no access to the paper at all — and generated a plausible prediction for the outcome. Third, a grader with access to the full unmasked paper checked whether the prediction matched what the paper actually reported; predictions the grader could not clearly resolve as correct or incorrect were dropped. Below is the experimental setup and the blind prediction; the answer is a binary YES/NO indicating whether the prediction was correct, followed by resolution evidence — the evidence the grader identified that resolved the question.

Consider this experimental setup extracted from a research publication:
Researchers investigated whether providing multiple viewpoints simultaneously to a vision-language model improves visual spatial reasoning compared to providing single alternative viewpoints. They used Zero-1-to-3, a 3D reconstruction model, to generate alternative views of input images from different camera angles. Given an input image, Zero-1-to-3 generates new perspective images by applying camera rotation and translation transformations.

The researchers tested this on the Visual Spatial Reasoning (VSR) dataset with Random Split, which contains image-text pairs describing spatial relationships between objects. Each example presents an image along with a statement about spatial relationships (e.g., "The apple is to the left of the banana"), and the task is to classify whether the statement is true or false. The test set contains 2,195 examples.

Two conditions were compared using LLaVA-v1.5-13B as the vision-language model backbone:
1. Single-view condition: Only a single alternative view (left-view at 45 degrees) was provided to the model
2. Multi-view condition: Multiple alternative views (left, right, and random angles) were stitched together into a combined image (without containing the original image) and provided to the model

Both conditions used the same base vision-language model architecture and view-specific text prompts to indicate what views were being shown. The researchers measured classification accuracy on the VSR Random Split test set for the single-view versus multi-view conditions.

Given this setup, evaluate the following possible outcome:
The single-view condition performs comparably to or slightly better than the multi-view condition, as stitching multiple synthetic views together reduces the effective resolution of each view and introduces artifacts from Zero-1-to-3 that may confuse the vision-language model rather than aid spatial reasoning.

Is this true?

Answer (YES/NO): NO